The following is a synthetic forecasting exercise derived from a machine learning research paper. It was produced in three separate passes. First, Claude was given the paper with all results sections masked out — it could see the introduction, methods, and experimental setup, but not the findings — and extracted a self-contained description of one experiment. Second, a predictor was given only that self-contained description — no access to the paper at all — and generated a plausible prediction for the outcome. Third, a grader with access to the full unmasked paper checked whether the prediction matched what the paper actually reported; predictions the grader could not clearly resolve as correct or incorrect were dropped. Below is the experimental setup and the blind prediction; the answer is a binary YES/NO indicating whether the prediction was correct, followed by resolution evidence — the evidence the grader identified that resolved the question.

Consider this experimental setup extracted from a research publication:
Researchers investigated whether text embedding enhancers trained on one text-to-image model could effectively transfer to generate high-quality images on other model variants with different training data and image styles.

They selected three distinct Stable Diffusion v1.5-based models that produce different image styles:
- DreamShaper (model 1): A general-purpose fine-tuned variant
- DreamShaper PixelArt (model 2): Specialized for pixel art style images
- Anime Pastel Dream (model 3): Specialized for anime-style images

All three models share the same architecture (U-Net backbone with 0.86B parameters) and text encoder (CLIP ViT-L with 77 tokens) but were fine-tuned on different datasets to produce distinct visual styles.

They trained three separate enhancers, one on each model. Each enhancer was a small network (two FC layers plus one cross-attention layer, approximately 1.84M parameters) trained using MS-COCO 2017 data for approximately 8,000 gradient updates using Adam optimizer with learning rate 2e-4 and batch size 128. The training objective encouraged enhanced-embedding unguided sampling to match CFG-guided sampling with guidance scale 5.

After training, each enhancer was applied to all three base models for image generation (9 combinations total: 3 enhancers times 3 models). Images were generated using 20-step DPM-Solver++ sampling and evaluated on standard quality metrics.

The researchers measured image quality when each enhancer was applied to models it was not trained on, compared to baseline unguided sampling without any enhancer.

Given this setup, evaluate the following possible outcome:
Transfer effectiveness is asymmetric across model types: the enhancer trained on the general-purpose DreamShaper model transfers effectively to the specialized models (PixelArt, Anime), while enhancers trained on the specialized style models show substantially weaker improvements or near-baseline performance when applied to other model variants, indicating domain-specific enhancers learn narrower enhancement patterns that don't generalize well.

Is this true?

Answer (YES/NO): NO